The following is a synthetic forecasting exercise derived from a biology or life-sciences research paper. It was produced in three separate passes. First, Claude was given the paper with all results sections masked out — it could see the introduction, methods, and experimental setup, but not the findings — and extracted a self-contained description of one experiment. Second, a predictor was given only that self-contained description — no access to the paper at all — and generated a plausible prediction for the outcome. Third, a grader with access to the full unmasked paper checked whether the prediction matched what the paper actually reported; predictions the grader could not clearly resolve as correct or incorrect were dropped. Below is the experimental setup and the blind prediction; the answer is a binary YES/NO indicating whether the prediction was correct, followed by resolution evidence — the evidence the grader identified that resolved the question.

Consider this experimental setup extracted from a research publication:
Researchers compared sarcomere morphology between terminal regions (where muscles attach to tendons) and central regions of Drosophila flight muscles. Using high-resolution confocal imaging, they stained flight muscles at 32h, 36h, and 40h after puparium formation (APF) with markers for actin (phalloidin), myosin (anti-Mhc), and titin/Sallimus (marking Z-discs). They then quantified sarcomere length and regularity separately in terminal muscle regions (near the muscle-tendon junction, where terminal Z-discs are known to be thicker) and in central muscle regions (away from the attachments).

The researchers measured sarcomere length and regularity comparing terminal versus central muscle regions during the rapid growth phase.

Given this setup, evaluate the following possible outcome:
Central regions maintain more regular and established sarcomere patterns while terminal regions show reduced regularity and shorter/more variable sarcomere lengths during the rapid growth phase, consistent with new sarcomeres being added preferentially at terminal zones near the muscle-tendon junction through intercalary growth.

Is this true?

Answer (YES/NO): NO